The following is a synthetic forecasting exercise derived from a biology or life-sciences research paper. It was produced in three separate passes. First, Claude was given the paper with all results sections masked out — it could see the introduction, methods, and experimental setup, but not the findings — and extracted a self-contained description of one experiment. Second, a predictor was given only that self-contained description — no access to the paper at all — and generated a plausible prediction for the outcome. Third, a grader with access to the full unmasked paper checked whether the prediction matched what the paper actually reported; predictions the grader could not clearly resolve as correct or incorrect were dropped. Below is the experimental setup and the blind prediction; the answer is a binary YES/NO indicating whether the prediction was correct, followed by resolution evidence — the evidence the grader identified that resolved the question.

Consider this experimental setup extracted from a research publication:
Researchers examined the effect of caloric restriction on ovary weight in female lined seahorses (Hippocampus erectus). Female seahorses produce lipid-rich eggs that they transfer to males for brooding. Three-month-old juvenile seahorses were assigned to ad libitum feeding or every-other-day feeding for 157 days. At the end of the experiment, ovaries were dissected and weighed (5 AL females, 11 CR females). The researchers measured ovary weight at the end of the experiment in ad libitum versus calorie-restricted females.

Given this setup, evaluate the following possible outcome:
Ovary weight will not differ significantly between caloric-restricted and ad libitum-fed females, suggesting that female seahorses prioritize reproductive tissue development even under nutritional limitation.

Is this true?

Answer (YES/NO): NO